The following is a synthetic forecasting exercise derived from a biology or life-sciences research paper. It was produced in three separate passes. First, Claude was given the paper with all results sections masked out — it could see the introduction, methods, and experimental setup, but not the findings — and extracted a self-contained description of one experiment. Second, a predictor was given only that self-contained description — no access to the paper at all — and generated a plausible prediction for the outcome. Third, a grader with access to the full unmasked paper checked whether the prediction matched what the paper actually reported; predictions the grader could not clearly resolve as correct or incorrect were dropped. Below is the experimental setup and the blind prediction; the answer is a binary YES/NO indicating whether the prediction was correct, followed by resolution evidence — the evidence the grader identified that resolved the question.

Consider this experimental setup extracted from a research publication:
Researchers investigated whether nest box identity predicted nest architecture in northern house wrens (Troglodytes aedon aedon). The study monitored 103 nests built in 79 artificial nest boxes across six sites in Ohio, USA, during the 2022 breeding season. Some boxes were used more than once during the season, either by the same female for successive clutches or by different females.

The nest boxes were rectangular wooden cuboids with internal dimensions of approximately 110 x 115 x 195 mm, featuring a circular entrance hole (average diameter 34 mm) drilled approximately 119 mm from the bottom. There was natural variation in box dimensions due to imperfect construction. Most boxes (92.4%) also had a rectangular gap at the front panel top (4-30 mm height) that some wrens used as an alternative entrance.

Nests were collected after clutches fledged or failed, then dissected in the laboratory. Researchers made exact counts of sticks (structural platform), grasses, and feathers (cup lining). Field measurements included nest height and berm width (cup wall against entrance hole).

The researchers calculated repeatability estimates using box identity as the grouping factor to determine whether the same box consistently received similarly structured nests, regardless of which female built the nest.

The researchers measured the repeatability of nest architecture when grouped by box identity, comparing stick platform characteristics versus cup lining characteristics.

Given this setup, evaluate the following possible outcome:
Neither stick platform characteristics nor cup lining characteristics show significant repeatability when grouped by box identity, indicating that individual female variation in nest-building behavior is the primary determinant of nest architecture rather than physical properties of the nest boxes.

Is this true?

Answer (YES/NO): NO